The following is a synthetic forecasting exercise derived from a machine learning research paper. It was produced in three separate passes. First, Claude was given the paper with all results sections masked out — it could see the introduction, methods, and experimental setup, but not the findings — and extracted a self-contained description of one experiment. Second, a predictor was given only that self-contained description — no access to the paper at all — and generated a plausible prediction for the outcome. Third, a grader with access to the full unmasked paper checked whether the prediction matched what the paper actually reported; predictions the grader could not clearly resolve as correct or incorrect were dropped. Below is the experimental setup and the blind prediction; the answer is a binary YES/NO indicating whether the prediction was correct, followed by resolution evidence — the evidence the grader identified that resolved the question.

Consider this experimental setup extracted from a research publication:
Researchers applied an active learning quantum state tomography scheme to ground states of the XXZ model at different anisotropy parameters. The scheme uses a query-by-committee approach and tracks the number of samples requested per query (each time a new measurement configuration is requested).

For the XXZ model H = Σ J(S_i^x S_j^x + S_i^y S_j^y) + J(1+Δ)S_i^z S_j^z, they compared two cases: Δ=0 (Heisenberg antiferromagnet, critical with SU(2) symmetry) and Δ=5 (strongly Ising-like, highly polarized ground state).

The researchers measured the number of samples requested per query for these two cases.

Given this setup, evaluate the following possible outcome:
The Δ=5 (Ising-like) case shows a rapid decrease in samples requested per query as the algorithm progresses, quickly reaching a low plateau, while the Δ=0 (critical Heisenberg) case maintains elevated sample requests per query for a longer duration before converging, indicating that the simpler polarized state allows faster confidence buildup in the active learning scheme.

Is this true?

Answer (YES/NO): NO